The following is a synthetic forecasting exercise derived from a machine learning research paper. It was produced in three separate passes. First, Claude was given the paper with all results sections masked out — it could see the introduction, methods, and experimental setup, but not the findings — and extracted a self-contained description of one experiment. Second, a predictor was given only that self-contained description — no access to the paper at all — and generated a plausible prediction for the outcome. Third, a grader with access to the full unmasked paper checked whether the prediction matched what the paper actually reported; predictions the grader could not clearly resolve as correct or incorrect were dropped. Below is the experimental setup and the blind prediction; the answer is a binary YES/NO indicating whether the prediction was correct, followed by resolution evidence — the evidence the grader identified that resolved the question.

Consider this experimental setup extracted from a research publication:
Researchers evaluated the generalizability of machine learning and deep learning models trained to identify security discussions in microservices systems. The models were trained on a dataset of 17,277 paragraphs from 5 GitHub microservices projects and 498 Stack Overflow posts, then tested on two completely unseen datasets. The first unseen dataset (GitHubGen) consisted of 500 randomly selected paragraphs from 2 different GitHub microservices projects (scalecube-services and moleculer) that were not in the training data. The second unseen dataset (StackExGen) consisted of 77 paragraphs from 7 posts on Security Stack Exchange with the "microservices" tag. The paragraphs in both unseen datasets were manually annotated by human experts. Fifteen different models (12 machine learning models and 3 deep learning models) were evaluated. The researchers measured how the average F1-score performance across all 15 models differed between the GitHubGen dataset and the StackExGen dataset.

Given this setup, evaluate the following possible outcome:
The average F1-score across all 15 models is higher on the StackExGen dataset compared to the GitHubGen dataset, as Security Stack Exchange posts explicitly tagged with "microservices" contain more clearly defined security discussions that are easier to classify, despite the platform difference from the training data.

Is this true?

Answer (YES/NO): YES